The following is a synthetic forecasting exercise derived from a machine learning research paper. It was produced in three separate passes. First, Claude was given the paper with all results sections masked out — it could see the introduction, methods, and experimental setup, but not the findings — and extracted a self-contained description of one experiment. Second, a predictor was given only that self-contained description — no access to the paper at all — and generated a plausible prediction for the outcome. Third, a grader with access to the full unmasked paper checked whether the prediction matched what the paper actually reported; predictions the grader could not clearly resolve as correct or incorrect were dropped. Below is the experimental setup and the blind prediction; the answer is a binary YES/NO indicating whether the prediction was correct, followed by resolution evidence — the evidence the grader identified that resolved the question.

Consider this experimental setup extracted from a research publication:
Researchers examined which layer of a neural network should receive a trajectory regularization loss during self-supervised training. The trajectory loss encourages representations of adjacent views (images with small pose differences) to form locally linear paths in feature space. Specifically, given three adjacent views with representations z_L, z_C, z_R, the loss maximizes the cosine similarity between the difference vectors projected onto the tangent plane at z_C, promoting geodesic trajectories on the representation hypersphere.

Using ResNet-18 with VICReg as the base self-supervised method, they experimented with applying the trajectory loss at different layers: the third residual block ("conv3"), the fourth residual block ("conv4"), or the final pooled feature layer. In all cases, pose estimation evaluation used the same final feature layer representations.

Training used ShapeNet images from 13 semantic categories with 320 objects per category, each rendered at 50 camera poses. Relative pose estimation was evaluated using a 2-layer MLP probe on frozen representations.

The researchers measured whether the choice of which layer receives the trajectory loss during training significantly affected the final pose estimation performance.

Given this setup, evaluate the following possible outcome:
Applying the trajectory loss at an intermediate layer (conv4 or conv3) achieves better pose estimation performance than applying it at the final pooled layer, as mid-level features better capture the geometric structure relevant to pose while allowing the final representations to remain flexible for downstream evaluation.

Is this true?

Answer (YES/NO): NO